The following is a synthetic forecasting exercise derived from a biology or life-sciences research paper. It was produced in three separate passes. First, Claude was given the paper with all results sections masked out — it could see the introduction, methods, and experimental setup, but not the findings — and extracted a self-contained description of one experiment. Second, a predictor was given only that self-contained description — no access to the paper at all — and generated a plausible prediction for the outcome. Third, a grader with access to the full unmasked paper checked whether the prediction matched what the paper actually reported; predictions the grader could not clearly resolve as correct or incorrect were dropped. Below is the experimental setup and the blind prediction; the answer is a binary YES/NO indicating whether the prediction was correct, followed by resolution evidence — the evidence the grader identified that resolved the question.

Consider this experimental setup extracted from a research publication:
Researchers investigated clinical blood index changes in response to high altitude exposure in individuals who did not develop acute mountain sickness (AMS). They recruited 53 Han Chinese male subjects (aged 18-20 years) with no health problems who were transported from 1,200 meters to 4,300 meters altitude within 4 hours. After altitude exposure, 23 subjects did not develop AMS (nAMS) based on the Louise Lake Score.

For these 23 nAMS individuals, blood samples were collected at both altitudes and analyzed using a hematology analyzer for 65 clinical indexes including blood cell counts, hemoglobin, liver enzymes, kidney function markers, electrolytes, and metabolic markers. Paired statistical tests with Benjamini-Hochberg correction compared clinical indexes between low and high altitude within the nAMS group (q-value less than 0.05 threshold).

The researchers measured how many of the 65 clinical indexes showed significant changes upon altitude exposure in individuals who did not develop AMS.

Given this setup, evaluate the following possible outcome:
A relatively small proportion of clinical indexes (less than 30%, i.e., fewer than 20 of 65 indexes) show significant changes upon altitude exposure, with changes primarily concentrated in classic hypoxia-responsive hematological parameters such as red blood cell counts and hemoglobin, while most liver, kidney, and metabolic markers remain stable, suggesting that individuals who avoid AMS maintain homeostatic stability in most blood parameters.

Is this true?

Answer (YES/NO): NO